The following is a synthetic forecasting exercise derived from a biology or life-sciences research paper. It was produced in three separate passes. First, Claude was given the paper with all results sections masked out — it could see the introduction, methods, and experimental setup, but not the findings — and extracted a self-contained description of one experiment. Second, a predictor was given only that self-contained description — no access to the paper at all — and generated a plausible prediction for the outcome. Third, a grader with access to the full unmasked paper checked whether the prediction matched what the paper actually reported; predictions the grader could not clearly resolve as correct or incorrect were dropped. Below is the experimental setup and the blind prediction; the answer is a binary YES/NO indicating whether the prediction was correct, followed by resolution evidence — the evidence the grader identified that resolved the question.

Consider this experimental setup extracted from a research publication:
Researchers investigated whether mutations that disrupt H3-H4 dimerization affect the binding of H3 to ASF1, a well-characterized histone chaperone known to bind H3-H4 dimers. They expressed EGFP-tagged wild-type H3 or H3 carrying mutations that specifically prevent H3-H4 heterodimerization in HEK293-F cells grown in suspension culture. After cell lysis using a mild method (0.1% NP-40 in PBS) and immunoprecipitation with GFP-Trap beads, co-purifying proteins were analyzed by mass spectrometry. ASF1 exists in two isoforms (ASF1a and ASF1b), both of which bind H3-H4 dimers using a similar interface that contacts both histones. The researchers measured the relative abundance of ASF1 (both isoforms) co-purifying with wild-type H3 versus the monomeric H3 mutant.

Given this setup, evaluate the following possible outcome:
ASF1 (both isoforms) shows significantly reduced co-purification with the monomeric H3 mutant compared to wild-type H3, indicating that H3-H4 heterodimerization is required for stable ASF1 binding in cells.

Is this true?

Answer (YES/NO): YES